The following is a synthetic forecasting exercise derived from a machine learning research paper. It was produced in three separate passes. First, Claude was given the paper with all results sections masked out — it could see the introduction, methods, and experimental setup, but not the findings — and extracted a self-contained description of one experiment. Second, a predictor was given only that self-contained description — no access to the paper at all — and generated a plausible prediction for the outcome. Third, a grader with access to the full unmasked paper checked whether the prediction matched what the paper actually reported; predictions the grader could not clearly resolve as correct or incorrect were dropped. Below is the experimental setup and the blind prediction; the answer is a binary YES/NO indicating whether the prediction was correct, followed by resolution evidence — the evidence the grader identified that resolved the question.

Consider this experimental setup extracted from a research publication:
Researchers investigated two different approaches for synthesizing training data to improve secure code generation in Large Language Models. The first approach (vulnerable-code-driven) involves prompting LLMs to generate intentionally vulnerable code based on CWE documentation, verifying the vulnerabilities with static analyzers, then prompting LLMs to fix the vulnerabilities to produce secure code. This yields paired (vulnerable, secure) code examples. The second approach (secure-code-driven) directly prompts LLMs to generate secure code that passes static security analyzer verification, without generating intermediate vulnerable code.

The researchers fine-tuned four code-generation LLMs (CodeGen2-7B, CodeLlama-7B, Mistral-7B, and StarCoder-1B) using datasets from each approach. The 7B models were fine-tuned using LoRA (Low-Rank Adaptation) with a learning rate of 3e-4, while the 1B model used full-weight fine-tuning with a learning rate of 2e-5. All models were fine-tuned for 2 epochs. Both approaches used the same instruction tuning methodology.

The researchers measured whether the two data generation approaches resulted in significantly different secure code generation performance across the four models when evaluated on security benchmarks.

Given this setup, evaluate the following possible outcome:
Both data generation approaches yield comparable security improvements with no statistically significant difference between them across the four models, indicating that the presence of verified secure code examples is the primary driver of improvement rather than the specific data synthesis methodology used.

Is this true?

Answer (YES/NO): YES